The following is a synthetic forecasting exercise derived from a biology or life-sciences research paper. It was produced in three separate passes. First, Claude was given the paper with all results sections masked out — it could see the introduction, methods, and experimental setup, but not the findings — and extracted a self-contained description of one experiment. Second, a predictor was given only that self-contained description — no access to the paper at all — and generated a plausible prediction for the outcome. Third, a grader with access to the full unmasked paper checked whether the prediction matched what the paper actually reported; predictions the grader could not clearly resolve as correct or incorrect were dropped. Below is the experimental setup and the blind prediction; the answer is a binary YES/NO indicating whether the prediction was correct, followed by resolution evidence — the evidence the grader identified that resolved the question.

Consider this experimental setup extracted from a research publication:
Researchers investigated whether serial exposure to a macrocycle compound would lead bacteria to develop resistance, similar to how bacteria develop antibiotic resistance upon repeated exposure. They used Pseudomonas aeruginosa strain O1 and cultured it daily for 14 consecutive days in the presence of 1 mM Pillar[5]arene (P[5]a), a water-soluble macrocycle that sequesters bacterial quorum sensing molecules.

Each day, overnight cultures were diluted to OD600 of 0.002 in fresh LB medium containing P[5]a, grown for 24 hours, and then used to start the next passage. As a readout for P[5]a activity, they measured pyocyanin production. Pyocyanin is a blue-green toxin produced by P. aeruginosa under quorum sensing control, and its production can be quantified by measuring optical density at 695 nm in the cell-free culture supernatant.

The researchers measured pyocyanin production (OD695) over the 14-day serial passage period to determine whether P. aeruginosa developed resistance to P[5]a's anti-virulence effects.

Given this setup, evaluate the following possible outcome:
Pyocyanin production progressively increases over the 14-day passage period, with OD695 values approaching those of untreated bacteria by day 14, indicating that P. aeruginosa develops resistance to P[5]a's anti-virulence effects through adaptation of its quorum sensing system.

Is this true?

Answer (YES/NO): NO